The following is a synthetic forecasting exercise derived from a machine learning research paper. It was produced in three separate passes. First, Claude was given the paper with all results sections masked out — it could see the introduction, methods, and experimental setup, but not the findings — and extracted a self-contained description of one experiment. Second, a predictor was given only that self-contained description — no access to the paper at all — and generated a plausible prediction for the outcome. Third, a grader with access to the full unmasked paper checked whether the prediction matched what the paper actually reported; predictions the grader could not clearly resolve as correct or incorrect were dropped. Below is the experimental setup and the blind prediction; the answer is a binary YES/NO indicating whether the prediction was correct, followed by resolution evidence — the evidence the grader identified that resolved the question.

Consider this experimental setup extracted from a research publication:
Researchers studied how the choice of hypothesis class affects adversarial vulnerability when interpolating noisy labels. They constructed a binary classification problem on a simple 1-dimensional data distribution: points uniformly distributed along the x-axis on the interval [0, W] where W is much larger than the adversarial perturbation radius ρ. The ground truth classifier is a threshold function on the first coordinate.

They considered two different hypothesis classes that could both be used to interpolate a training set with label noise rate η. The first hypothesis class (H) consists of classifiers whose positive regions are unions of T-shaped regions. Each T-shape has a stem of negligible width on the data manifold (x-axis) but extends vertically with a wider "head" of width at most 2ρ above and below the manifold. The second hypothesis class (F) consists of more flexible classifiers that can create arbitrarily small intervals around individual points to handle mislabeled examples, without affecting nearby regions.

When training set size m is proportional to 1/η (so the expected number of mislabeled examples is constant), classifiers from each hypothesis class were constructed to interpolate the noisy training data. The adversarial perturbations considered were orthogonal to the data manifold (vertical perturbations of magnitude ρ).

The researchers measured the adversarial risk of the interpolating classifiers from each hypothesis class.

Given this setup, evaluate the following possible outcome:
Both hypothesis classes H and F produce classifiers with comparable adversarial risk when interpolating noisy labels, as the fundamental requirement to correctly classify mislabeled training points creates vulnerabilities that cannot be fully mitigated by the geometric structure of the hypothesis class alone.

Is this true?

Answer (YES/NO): NO